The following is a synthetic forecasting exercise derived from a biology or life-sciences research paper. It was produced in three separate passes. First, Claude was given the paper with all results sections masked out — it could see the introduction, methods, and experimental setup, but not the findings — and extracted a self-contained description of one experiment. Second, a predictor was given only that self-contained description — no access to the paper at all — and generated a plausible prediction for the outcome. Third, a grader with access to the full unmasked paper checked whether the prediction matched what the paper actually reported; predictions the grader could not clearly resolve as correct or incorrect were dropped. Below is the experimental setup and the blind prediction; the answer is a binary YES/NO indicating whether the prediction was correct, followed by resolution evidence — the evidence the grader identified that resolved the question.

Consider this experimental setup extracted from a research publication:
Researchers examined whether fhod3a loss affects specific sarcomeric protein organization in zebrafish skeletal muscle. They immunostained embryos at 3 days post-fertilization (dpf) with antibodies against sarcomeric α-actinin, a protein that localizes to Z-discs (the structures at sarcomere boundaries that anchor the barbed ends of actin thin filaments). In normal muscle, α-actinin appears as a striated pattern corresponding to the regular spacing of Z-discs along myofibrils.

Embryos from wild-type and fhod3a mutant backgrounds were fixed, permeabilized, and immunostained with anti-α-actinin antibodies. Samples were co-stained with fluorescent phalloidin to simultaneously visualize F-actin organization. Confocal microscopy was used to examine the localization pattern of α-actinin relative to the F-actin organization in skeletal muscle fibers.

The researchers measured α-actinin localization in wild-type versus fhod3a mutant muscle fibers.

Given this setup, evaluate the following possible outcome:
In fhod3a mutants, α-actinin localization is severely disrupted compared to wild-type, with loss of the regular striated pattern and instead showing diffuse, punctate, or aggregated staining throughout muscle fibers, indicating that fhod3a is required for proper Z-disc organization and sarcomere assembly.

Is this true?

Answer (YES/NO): NO